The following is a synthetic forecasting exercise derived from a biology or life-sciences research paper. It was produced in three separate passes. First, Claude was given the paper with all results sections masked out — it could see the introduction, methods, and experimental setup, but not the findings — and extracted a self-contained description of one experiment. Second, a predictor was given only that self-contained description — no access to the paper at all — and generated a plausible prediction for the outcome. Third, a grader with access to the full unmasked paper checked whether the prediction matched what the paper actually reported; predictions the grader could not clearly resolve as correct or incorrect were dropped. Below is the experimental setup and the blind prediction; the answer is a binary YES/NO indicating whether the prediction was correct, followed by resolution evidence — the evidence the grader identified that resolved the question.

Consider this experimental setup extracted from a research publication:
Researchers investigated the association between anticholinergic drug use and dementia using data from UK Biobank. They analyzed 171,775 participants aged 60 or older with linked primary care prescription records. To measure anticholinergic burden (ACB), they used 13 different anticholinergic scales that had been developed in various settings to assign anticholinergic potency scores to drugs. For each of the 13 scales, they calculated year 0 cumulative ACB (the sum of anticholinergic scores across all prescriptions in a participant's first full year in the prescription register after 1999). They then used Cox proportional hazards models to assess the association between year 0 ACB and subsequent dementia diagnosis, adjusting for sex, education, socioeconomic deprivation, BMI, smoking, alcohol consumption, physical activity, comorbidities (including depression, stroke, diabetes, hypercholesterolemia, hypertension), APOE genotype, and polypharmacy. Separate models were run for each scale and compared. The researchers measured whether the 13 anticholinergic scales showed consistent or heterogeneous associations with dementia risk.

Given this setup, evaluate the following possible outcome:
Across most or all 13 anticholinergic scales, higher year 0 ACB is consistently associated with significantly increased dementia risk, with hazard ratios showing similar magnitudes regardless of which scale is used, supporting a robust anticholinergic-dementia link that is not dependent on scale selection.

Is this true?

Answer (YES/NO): YES